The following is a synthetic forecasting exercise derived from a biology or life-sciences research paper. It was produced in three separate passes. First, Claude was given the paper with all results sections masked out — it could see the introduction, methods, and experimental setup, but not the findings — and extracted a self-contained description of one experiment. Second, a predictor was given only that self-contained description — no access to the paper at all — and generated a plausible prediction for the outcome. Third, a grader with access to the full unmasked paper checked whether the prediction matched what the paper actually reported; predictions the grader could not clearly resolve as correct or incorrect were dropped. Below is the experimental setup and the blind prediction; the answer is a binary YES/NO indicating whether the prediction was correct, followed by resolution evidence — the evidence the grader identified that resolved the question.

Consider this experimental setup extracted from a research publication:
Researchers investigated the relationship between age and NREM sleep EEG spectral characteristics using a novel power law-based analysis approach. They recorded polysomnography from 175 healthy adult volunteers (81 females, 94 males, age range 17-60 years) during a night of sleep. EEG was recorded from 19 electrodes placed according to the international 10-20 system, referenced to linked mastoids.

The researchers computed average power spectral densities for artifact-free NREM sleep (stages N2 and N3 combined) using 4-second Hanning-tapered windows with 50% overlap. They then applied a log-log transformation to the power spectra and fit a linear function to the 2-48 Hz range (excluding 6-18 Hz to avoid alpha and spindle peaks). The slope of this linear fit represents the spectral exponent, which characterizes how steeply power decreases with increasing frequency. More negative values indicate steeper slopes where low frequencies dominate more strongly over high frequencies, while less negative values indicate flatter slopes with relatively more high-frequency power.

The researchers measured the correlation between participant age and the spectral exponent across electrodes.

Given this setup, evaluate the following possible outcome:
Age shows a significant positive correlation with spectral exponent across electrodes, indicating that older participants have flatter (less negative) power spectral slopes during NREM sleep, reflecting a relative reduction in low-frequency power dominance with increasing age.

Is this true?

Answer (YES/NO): YES